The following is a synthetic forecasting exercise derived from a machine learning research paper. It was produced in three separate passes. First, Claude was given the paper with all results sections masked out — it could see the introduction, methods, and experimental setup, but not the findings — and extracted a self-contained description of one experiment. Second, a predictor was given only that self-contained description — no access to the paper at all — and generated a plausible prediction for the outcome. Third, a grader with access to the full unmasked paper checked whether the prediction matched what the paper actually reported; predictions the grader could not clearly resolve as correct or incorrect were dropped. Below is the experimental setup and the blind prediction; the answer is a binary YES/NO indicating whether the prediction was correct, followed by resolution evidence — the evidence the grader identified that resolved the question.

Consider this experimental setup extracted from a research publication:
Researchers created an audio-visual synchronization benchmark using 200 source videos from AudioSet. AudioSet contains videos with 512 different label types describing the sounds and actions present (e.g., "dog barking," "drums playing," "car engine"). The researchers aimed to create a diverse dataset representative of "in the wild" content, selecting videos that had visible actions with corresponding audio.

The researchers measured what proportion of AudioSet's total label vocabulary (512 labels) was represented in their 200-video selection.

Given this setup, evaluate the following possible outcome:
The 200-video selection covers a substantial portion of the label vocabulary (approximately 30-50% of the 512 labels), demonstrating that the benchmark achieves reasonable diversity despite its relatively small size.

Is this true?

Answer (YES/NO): YES